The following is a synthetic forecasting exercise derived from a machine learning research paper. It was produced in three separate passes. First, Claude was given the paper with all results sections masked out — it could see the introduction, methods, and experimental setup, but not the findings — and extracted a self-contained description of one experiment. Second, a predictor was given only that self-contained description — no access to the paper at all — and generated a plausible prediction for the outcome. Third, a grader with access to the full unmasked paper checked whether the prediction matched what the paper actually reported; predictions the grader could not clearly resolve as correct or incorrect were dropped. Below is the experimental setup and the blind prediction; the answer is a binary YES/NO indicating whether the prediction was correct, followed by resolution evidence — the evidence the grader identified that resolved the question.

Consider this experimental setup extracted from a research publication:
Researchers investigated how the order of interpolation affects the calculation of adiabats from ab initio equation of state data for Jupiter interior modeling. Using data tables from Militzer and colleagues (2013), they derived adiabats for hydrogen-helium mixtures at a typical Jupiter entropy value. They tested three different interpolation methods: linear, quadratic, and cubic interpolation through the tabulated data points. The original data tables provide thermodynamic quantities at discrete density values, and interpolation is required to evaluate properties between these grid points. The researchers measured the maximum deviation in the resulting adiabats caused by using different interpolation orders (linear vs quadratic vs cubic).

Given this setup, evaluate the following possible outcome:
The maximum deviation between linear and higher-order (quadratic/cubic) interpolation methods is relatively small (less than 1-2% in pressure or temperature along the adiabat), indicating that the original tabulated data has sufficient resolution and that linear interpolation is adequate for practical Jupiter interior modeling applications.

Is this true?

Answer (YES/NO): NO